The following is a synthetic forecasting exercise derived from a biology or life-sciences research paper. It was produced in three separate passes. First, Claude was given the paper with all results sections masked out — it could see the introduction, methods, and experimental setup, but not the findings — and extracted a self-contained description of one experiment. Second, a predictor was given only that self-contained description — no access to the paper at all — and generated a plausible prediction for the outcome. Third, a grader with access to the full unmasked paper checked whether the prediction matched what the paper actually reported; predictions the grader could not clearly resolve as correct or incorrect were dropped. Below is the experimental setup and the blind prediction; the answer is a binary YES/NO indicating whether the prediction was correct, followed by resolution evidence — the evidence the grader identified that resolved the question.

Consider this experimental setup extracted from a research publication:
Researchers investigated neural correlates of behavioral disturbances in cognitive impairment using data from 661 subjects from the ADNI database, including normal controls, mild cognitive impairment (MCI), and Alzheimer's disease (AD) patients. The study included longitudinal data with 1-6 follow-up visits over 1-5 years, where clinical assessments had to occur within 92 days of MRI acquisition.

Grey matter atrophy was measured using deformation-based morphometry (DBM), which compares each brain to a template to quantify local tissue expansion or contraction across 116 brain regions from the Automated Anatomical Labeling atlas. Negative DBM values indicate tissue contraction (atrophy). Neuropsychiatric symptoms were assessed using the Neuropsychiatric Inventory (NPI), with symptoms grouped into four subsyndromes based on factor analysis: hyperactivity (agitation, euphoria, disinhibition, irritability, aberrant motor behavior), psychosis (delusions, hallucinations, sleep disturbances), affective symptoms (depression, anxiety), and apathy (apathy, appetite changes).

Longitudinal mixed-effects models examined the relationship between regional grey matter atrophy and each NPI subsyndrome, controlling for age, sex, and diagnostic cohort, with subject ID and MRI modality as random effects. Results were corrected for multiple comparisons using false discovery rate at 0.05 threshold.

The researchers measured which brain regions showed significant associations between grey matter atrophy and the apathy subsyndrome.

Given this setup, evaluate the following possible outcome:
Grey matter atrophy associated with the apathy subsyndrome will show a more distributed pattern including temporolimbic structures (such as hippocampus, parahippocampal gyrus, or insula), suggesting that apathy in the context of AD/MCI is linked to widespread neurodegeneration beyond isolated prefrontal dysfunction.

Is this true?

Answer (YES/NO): NO